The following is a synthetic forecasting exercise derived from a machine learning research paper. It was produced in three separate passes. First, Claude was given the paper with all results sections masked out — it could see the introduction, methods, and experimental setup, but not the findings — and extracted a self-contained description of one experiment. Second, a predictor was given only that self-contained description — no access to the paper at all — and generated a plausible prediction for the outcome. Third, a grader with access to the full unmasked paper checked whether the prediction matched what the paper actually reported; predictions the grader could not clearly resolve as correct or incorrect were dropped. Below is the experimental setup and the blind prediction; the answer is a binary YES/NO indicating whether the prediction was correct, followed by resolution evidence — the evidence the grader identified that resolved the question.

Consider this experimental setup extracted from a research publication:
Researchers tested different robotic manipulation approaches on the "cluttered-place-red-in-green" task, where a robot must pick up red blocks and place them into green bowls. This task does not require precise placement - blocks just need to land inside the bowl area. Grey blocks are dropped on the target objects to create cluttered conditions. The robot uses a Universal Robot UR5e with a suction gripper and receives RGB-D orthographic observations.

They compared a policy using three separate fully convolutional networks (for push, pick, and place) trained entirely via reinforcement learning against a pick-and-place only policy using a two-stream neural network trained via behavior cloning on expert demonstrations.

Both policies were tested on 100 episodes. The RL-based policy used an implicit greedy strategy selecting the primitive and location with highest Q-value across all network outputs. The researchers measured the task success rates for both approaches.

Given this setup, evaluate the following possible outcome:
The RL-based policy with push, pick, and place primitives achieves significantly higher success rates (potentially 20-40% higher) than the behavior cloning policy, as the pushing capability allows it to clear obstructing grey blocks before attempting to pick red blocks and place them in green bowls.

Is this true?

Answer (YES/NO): YES